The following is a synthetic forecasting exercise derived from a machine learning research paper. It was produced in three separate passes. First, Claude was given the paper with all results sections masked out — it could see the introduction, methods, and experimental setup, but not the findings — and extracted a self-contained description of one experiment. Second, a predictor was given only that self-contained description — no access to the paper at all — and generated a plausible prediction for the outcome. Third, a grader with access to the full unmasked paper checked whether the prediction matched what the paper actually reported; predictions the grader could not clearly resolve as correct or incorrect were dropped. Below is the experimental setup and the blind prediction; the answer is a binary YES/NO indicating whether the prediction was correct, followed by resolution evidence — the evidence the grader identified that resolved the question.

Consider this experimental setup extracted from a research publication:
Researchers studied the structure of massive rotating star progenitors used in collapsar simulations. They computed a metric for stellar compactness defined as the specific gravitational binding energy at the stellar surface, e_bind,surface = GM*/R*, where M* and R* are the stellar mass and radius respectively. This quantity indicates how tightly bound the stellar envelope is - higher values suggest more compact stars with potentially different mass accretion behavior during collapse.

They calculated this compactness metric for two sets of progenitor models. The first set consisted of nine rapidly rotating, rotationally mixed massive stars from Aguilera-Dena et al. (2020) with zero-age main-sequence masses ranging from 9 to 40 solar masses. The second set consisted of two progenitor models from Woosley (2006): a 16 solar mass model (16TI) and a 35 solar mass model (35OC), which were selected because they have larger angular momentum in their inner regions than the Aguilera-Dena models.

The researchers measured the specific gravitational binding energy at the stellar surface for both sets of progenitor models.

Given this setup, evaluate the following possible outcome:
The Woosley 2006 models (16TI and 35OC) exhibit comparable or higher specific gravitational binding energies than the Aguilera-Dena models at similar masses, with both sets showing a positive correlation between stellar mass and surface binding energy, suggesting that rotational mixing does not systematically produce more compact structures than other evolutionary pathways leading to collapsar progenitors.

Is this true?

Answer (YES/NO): NO